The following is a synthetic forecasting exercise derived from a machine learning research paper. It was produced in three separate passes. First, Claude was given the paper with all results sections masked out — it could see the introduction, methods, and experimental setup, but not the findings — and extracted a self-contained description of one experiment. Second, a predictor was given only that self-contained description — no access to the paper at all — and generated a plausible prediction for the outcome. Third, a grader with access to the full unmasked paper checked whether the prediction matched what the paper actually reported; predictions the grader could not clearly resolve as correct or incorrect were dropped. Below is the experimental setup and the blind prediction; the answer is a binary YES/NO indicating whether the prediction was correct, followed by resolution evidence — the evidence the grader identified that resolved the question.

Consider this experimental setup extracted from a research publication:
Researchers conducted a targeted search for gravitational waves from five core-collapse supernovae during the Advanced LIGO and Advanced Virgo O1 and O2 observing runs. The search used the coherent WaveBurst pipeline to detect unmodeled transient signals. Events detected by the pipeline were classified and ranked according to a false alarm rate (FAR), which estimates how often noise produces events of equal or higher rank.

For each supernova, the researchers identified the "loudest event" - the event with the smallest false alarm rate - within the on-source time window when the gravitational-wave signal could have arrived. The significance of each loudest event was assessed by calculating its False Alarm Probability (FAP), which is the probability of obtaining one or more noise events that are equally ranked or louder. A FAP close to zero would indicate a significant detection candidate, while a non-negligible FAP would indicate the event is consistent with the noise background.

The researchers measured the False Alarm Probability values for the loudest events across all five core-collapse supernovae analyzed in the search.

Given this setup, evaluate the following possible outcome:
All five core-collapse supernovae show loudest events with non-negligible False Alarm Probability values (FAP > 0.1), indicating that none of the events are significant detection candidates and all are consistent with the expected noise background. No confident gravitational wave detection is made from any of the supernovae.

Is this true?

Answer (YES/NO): NO